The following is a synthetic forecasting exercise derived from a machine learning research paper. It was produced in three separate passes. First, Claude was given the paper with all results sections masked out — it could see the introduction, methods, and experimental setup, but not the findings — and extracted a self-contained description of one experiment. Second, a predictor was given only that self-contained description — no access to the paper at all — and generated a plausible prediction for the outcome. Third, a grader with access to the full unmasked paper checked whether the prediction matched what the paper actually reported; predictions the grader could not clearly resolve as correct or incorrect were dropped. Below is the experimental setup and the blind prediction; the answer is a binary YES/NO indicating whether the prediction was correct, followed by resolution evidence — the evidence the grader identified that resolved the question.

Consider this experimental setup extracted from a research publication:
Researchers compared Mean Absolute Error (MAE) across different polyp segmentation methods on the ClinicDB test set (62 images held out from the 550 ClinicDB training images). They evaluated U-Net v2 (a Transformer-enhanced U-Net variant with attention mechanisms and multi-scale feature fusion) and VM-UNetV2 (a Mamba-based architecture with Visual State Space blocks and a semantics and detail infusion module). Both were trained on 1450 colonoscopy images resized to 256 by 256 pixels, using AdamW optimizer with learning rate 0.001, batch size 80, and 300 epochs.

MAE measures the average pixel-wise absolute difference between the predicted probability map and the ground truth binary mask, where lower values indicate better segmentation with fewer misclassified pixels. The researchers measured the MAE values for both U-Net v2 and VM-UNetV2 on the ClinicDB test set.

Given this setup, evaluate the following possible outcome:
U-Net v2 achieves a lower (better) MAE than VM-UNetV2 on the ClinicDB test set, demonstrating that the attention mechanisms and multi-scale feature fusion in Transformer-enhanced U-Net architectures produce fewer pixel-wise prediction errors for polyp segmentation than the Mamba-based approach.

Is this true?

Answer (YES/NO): YES